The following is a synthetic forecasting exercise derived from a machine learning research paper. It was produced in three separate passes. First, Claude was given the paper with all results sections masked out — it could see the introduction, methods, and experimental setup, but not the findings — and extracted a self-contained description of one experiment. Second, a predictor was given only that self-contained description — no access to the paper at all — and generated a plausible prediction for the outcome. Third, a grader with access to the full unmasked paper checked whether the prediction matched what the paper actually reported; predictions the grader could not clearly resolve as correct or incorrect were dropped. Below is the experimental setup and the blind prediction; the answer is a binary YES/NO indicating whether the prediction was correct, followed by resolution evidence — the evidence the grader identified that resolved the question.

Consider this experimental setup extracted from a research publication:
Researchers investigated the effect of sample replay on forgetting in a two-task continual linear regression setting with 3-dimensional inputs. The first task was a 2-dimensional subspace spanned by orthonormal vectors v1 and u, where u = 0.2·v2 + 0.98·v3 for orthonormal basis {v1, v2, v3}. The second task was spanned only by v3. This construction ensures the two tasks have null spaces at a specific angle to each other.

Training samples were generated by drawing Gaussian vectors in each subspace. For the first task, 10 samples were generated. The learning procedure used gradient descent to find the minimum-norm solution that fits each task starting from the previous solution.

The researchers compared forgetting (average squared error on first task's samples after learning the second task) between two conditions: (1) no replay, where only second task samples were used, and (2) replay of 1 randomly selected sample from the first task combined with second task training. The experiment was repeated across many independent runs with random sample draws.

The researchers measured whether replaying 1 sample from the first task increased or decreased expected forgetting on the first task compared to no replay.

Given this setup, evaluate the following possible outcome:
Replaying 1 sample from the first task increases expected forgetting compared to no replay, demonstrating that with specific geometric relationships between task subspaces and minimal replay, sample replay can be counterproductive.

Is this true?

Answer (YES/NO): YES